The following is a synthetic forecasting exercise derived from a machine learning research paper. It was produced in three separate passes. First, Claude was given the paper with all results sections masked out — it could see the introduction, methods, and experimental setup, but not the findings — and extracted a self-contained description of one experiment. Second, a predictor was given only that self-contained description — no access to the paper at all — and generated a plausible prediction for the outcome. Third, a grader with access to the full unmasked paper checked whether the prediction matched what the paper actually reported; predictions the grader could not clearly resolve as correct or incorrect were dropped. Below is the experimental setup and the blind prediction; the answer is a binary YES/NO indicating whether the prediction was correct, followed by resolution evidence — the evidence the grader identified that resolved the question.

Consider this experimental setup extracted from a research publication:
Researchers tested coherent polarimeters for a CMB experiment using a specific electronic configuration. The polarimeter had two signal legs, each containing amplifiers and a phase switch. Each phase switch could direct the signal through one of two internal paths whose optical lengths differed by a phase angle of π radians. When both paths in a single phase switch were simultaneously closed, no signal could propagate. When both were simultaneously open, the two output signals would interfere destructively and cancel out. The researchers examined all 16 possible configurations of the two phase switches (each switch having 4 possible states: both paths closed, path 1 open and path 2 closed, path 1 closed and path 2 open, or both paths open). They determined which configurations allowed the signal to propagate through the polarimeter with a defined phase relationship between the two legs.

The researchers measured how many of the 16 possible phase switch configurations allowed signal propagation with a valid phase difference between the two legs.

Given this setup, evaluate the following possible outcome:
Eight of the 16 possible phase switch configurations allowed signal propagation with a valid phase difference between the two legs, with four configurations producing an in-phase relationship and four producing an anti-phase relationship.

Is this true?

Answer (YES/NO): NO